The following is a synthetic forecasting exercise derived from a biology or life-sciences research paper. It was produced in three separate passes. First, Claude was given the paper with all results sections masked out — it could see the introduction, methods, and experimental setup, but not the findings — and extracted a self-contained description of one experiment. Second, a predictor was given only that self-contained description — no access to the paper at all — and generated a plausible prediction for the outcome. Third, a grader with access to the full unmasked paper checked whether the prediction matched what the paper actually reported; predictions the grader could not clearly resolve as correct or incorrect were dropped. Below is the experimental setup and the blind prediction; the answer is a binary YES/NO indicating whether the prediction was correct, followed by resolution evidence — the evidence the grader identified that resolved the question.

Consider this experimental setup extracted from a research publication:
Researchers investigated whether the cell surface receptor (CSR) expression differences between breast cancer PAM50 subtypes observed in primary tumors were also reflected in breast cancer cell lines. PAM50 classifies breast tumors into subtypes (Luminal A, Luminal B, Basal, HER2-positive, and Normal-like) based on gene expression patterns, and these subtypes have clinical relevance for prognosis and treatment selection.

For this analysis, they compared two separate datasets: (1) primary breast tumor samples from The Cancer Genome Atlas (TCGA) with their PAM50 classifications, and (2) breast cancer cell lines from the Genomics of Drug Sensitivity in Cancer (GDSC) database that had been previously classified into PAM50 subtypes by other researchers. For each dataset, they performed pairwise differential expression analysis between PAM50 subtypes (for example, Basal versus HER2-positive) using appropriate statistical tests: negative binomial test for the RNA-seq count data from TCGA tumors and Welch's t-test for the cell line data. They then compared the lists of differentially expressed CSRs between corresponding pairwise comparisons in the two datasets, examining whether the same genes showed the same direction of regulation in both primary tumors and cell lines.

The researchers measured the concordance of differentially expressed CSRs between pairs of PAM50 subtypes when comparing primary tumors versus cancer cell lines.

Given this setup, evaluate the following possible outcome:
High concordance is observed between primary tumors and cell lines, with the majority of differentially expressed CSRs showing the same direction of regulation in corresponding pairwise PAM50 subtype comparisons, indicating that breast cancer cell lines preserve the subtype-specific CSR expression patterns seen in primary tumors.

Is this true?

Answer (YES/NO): NO